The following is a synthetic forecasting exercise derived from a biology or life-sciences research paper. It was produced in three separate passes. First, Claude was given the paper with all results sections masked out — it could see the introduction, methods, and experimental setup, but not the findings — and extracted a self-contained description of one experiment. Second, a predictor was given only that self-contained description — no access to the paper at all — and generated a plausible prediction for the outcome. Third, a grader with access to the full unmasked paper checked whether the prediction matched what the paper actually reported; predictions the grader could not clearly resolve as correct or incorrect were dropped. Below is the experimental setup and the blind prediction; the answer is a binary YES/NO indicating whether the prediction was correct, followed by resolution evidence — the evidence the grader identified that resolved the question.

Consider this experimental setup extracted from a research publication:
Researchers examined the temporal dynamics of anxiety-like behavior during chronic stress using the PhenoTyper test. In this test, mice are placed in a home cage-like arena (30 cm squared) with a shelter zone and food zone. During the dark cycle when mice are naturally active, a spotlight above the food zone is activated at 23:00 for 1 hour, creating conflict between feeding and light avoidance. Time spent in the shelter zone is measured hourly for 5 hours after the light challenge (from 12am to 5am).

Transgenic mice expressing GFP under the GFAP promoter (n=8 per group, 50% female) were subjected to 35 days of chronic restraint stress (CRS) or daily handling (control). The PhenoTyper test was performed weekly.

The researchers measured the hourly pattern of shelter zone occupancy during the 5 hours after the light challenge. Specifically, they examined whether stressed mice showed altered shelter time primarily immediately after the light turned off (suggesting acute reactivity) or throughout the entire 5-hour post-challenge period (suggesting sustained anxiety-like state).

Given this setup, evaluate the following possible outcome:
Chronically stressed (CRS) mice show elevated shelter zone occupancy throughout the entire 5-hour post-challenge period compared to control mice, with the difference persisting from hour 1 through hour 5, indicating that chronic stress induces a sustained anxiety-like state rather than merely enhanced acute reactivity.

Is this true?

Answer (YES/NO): YES